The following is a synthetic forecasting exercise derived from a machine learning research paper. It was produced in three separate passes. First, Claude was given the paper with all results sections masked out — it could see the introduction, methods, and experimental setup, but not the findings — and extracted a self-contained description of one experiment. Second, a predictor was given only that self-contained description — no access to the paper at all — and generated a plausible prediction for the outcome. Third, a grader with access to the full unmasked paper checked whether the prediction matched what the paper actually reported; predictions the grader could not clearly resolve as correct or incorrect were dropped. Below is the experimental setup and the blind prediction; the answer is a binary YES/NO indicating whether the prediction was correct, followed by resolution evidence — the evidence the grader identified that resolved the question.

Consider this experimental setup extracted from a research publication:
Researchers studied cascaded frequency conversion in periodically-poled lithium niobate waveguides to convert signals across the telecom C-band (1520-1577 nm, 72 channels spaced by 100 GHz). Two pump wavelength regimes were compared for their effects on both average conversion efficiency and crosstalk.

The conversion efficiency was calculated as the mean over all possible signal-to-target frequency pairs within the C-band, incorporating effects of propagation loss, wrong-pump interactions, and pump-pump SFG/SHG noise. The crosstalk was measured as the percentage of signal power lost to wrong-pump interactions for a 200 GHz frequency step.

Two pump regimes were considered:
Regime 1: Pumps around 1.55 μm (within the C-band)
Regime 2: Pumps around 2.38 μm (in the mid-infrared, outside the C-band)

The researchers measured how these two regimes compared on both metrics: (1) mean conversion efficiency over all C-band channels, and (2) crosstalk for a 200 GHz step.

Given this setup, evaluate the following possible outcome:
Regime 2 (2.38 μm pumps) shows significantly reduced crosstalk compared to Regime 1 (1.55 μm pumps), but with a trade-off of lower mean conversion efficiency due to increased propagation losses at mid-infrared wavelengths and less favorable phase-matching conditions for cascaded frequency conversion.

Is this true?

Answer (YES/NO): NO